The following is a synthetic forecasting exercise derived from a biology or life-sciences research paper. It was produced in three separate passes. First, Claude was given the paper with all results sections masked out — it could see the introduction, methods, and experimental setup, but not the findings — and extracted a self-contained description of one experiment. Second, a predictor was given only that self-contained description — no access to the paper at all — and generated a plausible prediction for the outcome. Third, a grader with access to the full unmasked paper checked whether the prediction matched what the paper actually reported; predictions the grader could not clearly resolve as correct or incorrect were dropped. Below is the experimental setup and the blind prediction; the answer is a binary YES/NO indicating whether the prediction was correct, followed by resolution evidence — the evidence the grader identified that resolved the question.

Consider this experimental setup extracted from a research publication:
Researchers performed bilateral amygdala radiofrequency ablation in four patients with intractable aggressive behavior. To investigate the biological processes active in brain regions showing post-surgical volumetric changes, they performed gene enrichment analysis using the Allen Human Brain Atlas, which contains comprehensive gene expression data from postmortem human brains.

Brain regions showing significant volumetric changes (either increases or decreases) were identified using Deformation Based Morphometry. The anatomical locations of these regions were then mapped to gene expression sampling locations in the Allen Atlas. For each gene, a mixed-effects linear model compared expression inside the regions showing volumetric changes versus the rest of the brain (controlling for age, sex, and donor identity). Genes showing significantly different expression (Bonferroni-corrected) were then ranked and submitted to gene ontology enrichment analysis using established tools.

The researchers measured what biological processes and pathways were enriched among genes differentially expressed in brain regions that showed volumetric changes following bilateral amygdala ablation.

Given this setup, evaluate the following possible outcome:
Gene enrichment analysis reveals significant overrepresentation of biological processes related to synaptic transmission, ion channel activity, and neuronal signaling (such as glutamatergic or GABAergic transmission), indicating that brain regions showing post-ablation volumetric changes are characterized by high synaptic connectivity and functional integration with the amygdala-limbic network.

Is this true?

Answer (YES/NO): NO